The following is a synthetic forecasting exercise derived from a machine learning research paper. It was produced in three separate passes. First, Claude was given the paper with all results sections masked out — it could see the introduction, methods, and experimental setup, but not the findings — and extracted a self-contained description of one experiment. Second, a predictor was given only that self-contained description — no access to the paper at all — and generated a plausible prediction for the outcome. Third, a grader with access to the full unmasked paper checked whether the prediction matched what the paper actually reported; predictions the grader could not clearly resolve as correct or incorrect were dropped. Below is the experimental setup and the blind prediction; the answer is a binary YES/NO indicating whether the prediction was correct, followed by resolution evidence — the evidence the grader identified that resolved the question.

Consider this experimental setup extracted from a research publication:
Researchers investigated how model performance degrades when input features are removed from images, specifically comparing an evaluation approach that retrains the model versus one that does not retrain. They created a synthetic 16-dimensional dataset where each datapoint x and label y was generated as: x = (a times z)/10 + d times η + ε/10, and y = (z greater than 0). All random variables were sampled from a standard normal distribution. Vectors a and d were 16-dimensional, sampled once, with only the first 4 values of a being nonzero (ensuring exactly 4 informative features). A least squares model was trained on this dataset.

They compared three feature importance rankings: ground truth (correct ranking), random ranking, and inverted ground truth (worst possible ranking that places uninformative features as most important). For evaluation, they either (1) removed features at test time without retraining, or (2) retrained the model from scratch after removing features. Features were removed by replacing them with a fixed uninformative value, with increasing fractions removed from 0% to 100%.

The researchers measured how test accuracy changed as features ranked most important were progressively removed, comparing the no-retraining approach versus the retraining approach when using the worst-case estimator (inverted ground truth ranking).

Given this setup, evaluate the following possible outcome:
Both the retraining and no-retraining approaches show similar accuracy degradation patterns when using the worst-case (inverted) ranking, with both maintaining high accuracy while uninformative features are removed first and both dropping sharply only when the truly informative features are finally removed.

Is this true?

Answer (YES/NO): NO